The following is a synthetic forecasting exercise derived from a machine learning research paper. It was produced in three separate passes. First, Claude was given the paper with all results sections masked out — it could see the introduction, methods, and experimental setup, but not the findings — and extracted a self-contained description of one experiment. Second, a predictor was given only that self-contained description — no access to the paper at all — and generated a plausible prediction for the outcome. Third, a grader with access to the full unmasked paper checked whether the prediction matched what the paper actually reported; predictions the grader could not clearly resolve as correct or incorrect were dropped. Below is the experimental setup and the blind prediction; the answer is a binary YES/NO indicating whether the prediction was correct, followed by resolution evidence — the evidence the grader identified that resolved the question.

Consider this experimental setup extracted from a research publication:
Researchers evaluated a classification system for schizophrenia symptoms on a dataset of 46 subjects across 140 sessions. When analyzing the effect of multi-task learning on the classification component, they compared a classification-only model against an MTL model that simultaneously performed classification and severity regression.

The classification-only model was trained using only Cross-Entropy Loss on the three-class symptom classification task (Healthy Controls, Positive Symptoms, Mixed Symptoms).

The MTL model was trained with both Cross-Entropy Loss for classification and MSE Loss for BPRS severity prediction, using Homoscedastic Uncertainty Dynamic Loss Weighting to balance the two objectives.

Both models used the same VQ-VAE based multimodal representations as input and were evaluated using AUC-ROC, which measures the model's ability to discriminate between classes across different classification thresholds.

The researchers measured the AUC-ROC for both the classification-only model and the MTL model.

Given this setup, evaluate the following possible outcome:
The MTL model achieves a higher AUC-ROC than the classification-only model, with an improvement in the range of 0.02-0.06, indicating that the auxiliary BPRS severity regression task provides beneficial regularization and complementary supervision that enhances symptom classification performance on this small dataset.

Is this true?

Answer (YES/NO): NO